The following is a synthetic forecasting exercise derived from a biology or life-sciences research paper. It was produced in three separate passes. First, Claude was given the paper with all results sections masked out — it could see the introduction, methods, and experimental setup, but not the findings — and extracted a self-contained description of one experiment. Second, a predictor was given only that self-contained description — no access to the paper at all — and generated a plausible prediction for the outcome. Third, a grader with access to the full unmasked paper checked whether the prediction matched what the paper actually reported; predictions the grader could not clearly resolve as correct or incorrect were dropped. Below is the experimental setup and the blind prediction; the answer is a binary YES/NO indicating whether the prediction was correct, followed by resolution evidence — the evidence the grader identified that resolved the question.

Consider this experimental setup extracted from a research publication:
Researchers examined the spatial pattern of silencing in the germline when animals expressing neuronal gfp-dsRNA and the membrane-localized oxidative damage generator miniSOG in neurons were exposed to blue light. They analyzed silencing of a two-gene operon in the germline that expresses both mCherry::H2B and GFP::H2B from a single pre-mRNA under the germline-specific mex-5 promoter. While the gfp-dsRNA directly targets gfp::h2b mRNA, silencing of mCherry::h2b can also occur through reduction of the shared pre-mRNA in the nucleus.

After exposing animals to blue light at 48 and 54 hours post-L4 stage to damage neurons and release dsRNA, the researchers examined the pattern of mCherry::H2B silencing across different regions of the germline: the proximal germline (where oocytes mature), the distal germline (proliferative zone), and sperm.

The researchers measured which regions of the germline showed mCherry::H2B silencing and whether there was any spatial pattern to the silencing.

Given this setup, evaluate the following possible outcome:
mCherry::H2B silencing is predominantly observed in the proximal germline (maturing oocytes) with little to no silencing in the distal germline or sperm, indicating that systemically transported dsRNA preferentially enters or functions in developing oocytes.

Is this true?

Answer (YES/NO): NO